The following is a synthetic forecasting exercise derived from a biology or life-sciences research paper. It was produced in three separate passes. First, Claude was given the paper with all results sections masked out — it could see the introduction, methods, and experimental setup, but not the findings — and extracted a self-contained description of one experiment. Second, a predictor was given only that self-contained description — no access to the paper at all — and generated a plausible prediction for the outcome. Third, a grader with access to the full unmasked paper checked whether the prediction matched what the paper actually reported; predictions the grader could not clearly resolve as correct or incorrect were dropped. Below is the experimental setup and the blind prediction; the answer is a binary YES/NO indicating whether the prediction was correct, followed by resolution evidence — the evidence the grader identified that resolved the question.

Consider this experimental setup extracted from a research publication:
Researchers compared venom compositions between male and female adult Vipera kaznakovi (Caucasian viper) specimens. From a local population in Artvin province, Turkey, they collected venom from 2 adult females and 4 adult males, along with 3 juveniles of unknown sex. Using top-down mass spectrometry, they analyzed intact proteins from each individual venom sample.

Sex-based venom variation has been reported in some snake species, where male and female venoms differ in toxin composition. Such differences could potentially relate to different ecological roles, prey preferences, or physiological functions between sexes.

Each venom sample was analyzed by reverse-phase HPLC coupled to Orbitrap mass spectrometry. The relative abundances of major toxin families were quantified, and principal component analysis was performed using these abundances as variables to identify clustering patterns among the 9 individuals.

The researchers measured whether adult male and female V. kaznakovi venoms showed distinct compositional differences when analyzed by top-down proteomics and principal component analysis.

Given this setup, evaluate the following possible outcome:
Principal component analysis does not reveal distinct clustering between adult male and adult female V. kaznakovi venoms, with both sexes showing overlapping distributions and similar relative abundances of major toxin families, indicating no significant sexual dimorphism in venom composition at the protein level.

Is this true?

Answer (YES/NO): NO